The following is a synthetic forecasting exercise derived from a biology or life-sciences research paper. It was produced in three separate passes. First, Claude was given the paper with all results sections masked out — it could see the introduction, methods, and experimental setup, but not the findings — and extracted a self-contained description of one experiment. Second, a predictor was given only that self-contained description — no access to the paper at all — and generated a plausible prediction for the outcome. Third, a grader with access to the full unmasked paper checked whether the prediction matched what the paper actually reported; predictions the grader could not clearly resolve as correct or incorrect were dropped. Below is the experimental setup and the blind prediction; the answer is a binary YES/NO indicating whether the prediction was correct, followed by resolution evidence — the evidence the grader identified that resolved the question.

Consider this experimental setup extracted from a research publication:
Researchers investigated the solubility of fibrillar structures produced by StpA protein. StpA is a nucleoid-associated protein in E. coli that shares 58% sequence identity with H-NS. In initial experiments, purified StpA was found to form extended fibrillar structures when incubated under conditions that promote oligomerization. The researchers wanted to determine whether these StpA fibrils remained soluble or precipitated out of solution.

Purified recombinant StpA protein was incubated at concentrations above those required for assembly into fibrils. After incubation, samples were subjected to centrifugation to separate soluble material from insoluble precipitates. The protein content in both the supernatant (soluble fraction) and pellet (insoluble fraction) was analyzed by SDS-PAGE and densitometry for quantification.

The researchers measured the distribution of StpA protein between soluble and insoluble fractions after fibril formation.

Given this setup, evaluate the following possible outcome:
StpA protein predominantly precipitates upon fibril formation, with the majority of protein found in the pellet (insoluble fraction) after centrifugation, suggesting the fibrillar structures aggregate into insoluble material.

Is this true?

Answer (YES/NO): YES